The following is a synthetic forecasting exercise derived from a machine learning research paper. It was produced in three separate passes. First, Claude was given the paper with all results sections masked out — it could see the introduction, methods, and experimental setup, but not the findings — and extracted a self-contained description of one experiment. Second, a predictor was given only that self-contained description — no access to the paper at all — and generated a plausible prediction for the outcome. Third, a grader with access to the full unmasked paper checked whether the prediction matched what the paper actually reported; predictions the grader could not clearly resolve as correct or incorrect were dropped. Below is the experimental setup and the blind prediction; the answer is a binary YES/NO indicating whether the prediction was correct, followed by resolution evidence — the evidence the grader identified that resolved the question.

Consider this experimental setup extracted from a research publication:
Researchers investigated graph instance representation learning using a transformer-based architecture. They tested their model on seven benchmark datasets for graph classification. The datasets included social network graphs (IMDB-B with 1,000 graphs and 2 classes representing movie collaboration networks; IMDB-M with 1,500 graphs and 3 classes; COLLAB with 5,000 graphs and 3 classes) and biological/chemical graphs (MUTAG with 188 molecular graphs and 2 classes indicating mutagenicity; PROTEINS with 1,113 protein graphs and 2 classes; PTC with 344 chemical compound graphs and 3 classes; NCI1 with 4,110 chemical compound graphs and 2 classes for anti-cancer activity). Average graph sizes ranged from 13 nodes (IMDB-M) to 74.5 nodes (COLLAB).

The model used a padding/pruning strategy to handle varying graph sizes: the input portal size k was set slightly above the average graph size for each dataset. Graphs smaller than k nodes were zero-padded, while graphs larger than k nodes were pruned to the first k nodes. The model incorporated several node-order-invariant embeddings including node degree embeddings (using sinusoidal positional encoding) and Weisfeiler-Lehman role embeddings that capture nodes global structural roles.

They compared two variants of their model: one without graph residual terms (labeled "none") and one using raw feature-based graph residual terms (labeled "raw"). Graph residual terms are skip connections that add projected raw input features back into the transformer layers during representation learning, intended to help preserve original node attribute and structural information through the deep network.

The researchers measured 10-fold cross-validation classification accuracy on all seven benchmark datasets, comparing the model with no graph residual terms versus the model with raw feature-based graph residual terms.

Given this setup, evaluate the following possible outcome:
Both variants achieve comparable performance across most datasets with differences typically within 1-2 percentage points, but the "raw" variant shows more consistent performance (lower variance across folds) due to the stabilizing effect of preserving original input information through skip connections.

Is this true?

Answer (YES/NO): NO